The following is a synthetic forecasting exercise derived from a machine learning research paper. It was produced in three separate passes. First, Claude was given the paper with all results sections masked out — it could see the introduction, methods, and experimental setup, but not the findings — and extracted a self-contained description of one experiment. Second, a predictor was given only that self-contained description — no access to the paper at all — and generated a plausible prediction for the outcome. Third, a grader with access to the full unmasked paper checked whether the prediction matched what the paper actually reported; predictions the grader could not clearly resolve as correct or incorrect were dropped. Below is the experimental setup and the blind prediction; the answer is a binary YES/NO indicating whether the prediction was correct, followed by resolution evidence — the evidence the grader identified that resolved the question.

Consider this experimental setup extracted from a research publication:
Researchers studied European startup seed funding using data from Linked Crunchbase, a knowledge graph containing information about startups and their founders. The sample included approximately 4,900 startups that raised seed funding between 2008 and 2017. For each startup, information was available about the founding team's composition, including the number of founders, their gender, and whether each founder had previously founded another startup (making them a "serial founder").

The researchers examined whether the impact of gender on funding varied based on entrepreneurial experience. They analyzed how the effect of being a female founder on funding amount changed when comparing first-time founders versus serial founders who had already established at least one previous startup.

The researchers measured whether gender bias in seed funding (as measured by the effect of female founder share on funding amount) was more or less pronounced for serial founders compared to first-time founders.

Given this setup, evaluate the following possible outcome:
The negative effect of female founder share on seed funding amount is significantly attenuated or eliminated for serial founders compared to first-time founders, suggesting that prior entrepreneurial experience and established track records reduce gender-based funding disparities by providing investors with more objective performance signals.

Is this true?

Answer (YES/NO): YES